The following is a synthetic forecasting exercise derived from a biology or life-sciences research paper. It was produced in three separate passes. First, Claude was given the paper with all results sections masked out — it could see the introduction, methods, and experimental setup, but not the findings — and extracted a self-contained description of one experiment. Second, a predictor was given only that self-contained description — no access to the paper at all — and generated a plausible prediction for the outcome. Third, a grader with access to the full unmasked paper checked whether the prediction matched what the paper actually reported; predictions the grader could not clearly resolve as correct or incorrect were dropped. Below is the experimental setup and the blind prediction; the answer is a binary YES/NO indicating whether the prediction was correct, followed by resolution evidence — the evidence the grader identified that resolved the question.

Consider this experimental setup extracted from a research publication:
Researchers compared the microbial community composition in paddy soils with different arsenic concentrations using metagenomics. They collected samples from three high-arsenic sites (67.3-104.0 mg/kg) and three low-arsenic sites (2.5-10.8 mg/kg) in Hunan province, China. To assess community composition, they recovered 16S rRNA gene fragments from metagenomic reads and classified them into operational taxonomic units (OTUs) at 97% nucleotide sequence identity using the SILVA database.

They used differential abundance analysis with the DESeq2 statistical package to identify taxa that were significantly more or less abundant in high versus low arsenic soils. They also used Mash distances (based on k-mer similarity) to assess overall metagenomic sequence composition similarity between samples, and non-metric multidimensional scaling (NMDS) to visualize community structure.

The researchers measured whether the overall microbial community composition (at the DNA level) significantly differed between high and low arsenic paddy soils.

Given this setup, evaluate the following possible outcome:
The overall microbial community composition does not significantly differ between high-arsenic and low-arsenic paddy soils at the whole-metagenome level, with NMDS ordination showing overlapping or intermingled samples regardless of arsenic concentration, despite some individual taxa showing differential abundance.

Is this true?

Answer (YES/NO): YES